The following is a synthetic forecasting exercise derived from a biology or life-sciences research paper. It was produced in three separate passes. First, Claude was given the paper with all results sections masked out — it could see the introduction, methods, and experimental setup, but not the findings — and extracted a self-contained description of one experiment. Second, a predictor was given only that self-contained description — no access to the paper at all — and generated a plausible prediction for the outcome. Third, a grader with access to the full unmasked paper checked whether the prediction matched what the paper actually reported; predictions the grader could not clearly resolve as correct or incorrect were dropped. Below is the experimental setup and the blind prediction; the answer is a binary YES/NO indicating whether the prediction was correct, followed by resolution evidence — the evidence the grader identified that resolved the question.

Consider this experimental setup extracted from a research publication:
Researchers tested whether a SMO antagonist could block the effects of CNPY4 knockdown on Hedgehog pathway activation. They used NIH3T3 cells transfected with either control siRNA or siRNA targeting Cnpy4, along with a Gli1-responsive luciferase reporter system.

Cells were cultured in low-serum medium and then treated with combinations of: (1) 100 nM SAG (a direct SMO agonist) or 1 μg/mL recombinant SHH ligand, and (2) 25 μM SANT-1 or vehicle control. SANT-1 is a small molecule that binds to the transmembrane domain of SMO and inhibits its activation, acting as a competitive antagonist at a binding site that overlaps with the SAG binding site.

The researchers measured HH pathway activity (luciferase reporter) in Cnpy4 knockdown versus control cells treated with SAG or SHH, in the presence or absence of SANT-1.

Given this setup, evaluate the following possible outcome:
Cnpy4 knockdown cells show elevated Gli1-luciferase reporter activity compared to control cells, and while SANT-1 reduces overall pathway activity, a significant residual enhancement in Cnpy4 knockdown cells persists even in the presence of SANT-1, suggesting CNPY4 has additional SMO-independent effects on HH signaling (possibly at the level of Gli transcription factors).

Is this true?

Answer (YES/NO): NO